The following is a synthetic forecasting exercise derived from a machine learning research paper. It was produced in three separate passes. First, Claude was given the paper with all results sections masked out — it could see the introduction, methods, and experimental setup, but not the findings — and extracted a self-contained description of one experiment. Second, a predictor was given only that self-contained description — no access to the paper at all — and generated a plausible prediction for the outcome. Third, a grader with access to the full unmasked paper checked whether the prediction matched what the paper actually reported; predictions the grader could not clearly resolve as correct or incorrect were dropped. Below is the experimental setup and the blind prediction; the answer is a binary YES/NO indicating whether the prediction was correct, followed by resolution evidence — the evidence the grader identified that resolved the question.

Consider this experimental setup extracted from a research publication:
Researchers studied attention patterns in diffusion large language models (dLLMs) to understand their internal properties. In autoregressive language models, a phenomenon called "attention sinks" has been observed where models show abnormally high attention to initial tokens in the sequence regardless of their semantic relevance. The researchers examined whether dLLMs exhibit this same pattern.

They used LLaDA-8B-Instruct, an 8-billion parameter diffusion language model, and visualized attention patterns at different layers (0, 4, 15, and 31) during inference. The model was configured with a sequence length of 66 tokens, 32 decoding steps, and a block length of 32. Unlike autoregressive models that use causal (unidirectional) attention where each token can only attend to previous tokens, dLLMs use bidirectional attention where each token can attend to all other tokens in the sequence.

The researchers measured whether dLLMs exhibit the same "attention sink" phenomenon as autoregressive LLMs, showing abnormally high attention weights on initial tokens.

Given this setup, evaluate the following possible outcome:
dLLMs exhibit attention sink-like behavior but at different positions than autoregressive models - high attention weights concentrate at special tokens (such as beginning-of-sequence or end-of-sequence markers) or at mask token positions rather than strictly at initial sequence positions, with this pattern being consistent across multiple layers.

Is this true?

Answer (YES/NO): NO